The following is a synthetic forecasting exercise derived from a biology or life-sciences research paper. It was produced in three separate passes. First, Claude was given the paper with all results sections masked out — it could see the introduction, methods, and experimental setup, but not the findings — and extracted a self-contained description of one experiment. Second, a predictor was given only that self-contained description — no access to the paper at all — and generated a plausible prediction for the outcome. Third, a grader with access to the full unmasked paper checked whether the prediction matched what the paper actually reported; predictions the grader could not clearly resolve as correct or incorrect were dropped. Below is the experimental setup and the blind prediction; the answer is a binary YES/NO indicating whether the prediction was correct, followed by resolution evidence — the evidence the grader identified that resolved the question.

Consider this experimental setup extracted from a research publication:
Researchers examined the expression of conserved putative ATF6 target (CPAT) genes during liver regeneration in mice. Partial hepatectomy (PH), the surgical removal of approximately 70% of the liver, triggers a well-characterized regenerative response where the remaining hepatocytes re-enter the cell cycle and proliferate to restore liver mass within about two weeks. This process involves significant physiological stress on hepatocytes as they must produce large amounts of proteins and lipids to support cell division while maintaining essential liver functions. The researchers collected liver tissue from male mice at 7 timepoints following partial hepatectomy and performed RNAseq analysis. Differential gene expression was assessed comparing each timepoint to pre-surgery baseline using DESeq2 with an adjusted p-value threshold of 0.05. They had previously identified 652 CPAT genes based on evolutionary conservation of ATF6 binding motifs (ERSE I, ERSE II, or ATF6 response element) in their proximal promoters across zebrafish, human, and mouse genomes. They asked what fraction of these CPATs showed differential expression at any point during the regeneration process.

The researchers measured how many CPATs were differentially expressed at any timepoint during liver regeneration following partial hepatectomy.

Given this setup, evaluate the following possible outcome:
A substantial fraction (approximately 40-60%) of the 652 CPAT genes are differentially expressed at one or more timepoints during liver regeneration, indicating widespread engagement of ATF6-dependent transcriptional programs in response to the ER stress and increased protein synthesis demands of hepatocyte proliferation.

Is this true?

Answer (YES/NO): YES